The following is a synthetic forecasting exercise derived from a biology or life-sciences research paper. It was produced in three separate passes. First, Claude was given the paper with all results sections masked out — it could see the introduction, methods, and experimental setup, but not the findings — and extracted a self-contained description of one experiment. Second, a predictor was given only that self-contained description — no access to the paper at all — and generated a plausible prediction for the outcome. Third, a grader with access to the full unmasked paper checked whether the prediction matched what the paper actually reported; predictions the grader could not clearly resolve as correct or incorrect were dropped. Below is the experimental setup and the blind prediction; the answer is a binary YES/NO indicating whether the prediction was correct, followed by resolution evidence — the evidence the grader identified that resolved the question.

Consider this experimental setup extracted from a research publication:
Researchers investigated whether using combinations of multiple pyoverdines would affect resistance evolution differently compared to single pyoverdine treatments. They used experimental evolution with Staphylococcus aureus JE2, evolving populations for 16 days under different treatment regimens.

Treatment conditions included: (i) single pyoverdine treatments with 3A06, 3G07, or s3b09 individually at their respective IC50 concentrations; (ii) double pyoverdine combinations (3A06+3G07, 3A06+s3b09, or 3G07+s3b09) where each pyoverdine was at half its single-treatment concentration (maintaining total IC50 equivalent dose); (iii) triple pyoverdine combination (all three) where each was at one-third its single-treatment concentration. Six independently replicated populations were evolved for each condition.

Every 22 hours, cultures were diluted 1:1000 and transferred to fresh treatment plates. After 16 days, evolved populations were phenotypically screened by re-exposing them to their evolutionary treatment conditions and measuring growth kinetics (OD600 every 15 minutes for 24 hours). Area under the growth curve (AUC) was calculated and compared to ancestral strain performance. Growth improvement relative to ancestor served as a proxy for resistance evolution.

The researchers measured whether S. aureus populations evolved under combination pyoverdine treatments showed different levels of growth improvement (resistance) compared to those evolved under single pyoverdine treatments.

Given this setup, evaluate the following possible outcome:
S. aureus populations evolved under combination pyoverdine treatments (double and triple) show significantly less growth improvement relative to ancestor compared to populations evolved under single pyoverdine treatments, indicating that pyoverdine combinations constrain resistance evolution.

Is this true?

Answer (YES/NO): NO